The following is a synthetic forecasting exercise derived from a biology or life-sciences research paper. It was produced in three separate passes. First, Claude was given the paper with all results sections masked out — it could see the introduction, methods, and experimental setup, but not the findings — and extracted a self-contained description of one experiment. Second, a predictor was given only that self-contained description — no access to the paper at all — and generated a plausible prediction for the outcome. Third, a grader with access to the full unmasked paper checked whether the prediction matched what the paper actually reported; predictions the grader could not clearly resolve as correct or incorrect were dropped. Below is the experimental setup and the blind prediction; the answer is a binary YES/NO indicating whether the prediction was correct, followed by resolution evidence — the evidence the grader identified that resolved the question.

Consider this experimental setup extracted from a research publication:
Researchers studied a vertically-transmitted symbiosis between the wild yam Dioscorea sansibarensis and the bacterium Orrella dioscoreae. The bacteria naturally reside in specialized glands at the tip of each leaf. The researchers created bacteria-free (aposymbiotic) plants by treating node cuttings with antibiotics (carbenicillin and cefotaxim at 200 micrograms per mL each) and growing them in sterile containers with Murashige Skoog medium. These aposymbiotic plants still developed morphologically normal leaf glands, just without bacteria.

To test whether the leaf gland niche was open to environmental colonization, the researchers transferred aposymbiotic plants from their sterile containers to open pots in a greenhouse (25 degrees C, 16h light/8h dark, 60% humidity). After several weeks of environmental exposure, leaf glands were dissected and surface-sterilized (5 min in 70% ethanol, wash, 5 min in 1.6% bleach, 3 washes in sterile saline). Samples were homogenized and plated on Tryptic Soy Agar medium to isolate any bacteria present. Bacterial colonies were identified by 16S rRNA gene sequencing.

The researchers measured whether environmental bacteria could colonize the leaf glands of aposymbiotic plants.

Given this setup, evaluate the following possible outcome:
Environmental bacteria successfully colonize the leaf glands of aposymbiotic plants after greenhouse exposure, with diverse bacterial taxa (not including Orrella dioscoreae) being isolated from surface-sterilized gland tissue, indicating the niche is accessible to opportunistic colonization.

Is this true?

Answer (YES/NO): YES